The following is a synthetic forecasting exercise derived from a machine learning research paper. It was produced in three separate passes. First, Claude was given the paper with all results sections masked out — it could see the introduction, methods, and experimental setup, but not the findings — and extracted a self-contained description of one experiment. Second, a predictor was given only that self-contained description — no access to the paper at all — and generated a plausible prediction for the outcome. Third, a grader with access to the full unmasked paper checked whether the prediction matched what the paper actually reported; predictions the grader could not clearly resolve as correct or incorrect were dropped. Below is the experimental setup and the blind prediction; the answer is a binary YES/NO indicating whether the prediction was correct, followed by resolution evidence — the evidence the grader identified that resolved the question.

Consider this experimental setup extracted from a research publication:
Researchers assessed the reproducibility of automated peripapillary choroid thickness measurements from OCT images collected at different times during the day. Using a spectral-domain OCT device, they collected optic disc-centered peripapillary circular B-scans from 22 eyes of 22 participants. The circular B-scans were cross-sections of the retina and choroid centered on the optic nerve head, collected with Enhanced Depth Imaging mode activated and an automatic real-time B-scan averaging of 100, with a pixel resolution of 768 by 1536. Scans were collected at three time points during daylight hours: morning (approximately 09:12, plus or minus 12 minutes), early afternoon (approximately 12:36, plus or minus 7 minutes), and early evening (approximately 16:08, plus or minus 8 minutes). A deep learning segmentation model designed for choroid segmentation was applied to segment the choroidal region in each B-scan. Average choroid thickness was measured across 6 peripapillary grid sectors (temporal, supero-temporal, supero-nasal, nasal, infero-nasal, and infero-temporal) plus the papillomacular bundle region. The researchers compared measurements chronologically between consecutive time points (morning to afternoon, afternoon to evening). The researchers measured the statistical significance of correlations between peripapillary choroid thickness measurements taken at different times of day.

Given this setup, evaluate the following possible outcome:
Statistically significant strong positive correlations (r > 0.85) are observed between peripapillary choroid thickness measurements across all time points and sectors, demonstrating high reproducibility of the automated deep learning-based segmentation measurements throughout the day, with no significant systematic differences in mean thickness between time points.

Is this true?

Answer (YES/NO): NO